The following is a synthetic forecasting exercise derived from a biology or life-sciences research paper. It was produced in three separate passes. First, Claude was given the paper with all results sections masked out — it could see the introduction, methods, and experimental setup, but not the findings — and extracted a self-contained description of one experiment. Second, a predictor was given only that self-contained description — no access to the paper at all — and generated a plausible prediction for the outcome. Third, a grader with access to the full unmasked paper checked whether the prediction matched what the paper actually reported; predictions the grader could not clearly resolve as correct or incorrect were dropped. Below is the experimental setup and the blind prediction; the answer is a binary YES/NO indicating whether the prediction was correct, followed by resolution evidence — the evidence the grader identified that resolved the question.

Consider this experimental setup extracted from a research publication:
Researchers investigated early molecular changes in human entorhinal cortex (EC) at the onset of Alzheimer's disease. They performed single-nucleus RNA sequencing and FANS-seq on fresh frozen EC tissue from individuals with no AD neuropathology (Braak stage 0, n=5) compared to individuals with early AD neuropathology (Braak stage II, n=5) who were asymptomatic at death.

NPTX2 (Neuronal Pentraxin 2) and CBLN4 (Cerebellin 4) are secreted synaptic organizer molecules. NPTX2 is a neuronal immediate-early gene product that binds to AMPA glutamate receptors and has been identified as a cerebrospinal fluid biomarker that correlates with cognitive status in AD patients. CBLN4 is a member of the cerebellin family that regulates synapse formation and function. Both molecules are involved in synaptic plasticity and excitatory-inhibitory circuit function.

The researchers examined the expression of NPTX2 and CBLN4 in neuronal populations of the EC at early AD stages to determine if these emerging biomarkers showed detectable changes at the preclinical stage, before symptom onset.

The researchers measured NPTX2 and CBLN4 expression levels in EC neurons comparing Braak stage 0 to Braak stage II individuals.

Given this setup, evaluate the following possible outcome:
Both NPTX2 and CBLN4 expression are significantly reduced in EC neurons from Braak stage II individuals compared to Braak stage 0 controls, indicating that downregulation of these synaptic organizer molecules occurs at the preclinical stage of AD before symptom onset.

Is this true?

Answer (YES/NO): YES